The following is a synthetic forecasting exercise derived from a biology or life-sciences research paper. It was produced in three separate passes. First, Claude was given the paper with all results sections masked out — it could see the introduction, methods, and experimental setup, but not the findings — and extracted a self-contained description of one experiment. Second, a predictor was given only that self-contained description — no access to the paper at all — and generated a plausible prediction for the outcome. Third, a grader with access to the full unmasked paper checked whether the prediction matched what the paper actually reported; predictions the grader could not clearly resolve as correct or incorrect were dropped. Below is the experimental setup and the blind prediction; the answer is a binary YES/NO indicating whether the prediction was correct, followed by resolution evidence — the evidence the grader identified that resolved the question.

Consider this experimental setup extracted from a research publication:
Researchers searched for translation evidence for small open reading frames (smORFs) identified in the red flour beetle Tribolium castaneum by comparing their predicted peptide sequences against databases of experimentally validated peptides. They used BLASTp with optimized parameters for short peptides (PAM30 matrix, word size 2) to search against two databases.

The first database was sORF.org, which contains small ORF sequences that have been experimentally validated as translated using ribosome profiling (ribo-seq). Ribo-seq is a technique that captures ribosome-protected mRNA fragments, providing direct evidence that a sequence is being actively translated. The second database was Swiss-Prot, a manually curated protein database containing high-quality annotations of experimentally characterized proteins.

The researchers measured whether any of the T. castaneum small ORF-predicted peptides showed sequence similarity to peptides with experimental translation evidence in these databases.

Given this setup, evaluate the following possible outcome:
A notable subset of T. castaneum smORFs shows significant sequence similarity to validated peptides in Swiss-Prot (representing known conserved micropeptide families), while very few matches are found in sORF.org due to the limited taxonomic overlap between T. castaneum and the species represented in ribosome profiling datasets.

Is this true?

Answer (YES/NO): YES